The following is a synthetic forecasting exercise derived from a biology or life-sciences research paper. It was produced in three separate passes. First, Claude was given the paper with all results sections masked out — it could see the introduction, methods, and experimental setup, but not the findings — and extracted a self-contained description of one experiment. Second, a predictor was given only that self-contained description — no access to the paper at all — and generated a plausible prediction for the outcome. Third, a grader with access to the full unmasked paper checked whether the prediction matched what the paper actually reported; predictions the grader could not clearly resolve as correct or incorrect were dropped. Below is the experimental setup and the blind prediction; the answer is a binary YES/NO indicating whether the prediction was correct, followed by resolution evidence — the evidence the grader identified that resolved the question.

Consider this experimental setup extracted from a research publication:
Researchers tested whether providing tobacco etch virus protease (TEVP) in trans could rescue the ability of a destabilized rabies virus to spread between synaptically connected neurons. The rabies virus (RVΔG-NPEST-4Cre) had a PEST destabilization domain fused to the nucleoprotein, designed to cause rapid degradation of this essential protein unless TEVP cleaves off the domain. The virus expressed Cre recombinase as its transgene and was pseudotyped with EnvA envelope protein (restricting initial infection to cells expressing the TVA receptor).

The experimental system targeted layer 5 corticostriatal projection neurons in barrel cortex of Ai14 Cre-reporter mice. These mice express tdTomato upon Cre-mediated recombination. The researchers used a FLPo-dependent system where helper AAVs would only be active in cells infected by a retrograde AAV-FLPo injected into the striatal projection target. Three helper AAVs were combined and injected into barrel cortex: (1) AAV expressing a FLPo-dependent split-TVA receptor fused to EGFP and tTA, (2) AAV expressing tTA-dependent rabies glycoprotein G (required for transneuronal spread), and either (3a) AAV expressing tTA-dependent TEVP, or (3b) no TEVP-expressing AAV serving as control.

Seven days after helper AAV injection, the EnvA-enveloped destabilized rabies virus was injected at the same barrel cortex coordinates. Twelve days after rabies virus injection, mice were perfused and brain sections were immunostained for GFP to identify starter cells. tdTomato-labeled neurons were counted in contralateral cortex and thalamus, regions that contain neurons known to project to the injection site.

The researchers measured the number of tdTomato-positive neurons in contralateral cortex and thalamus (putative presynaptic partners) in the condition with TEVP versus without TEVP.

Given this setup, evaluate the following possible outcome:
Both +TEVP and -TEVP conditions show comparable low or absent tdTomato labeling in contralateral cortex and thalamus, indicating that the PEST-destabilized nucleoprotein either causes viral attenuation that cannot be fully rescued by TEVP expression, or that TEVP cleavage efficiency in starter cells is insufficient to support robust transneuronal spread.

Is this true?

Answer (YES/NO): NO